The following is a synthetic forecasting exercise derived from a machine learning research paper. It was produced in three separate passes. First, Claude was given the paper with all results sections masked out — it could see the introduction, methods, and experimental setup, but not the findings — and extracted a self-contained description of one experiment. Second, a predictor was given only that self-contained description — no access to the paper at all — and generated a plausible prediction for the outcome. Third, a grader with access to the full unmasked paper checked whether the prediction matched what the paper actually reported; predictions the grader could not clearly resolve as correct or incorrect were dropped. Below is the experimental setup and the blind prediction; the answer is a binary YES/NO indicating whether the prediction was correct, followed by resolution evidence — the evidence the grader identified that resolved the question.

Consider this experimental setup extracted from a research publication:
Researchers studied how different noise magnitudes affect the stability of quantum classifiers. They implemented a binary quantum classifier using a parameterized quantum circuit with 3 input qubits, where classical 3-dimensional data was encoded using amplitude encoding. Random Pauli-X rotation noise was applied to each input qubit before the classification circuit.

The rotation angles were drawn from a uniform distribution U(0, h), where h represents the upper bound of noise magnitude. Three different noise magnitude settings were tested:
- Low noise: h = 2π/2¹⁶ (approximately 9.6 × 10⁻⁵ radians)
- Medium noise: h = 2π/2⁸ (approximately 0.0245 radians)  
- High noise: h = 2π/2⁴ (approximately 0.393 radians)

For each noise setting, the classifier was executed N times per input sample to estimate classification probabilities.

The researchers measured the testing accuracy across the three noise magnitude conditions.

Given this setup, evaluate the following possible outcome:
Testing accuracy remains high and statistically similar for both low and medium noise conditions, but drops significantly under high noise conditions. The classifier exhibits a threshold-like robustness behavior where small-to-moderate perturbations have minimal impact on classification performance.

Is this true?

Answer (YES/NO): NO